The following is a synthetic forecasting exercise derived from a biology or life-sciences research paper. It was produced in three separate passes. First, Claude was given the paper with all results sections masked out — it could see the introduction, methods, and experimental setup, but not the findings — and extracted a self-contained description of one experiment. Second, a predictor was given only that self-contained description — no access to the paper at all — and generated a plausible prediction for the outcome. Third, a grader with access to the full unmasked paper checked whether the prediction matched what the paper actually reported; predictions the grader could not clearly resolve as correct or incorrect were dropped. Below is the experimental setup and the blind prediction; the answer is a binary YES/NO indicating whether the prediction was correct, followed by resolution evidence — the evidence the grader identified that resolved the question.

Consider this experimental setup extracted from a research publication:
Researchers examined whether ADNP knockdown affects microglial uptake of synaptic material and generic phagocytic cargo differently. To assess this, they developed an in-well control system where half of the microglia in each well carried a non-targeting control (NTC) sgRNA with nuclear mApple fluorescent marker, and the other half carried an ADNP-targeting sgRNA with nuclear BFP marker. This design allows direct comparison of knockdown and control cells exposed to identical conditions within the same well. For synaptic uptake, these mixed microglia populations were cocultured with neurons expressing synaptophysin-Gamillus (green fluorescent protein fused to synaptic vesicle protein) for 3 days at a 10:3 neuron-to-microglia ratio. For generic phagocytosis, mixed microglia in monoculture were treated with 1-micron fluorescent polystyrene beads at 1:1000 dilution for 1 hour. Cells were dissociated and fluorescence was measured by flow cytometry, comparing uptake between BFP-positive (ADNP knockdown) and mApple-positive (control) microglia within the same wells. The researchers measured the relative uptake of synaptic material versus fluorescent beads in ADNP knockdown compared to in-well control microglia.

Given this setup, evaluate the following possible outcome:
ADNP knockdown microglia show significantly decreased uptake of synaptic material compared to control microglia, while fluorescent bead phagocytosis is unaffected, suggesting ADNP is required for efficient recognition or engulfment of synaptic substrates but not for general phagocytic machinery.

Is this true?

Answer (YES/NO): NO